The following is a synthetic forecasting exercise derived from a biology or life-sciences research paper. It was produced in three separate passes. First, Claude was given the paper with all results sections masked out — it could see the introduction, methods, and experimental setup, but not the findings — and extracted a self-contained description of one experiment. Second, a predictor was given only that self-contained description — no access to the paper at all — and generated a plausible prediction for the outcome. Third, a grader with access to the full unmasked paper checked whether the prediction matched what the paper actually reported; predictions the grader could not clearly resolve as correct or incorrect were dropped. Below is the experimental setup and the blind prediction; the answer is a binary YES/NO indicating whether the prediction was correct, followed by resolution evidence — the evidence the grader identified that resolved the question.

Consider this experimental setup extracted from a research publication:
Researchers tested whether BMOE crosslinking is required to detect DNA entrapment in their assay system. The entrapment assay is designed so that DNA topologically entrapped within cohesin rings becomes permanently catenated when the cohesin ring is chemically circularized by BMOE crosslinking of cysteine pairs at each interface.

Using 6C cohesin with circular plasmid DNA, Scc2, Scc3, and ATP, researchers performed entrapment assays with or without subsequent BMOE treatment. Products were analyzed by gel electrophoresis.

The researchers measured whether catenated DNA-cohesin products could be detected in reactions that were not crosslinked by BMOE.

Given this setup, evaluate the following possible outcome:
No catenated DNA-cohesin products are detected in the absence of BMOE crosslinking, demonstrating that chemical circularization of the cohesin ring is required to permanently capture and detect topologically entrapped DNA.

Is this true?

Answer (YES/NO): YES